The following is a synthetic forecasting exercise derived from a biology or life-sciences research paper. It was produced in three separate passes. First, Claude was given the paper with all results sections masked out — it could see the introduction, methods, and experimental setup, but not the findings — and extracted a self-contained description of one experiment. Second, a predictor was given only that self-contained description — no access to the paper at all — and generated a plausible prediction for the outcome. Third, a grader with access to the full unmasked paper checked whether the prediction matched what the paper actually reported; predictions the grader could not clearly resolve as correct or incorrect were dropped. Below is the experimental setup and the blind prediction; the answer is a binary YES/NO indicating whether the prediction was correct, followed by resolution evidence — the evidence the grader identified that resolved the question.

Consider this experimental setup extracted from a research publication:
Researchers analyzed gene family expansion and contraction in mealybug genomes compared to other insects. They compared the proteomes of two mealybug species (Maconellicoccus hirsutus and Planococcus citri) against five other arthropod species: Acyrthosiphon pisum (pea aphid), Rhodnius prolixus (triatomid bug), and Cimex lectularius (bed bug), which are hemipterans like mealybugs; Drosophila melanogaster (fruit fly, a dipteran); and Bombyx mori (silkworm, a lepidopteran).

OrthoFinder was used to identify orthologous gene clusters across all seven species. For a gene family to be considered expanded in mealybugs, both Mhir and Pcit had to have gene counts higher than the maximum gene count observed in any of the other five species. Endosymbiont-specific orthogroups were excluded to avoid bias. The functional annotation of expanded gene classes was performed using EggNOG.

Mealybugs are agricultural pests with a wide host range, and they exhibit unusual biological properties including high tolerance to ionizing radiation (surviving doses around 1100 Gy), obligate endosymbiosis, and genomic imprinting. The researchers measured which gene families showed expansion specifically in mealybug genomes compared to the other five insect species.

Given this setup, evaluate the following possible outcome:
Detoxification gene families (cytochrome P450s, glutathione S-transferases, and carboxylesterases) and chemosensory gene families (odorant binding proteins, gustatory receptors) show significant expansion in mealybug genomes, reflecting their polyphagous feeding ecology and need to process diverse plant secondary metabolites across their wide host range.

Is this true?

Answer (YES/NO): NO